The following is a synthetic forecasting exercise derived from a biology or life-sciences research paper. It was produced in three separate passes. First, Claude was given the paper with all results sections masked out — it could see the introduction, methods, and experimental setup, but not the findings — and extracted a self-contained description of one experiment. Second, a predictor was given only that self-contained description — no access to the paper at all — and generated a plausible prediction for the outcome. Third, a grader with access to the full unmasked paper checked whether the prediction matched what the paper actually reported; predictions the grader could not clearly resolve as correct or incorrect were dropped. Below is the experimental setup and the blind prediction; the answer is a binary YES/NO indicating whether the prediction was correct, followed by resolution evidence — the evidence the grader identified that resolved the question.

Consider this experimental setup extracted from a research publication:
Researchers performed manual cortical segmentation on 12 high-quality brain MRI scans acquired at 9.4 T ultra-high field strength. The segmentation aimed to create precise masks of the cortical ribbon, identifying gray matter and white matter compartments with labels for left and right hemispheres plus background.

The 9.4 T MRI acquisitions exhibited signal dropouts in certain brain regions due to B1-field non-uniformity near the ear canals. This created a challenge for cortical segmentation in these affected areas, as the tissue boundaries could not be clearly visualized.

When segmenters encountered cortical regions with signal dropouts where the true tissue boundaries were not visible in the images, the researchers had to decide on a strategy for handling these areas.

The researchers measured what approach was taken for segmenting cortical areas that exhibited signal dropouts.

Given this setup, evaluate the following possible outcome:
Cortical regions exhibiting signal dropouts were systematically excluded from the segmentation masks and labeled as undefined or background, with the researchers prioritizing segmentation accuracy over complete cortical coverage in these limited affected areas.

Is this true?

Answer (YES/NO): NO